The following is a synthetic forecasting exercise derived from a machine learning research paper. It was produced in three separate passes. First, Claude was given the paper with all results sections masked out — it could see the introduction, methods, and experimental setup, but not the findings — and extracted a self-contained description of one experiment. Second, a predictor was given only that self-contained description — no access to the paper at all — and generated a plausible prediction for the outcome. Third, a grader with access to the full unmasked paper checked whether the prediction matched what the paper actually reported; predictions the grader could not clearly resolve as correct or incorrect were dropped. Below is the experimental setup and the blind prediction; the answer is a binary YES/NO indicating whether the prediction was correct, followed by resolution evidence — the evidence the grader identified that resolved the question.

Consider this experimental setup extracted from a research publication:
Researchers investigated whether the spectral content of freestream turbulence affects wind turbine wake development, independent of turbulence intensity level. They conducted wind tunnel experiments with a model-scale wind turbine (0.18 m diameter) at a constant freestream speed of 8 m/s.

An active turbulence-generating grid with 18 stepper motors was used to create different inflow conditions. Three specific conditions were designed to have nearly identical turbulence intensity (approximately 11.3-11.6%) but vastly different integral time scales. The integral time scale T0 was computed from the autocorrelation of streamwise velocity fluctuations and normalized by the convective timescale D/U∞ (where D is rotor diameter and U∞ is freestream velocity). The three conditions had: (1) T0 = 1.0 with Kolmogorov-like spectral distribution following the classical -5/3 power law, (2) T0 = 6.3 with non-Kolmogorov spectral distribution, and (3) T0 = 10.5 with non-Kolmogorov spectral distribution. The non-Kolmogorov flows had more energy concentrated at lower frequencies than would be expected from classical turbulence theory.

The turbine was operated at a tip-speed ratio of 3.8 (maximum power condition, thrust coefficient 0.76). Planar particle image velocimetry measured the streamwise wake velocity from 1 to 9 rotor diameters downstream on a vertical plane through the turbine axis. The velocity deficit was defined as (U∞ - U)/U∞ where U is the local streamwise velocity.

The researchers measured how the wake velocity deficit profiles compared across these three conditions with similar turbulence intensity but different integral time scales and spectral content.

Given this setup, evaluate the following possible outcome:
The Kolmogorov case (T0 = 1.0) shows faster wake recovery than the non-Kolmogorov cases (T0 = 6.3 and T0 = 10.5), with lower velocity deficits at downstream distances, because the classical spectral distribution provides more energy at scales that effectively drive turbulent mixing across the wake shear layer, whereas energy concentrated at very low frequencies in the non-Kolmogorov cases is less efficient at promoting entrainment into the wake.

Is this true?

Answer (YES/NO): YES